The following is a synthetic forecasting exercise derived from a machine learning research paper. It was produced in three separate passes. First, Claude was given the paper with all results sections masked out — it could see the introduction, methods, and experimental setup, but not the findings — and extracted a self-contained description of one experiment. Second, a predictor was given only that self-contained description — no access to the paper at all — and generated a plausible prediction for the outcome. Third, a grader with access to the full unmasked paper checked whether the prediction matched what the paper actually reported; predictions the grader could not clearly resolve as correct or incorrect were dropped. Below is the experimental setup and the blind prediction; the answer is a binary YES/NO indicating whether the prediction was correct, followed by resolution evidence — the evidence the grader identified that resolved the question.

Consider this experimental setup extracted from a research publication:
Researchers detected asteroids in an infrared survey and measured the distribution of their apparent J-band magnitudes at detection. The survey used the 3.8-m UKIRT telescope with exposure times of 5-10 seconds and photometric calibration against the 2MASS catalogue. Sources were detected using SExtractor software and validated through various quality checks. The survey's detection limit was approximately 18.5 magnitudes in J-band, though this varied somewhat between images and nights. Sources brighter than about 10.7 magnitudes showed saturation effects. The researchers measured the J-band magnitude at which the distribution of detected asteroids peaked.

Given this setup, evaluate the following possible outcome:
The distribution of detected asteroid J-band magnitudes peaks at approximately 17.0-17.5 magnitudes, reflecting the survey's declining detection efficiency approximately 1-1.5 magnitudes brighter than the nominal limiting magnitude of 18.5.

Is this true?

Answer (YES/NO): NO